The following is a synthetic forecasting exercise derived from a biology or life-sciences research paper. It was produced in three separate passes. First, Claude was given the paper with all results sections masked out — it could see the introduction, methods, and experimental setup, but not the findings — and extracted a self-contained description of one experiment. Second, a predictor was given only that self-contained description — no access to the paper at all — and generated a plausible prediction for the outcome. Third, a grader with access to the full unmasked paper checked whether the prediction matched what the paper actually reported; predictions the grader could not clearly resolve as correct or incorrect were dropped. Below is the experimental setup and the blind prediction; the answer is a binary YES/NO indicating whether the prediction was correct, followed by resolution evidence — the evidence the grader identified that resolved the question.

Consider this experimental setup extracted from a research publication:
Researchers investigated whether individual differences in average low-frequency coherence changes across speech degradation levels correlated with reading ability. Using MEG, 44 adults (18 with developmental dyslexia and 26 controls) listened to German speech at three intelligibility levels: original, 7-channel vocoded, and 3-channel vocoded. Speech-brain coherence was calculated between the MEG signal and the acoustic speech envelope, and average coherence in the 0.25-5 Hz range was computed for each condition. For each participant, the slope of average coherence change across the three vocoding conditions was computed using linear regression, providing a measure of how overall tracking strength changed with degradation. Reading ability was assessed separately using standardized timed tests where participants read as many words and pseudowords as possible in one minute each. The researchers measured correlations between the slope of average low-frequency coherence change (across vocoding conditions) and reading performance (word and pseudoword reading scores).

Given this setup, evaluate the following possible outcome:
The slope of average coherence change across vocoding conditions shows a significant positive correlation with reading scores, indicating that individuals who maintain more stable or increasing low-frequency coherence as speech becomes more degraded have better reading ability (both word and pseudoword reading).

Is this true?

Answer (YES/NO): NO